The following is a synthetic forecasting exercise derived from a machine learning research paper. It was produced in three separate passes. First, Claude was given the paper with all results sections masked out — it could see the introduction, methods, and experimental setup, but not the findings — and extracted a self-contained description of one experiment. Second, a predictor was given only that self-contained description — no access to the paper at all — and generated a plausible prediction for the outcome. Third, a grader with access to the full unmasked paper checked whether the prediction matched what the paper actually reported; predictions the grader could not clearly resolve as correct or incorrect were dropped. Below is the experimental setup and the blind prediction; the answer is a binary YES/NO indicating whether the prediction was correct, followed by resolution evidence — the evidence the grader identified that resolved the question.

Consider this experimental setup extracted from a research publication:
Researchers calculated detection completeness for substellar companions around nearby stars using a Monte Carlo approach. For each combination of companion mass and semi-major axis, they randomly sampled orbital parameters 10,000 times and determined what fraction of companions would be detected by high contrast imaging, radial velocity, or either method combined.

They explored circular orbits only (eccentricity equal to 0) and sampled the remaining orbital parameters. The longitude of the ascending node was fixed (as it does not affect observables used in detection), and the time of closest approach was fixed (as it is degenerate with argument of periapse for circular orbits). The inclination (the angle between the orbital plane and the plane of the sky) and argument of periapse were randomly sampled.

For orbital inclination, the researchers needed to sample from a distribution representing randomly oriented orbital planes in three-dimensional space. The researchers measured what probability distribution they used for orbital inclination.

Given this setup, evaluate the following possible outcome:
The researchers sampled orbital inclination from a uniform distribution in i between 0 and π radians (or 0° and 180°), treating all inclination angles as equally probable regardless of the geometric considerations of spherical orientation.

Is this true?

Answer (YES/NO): NO